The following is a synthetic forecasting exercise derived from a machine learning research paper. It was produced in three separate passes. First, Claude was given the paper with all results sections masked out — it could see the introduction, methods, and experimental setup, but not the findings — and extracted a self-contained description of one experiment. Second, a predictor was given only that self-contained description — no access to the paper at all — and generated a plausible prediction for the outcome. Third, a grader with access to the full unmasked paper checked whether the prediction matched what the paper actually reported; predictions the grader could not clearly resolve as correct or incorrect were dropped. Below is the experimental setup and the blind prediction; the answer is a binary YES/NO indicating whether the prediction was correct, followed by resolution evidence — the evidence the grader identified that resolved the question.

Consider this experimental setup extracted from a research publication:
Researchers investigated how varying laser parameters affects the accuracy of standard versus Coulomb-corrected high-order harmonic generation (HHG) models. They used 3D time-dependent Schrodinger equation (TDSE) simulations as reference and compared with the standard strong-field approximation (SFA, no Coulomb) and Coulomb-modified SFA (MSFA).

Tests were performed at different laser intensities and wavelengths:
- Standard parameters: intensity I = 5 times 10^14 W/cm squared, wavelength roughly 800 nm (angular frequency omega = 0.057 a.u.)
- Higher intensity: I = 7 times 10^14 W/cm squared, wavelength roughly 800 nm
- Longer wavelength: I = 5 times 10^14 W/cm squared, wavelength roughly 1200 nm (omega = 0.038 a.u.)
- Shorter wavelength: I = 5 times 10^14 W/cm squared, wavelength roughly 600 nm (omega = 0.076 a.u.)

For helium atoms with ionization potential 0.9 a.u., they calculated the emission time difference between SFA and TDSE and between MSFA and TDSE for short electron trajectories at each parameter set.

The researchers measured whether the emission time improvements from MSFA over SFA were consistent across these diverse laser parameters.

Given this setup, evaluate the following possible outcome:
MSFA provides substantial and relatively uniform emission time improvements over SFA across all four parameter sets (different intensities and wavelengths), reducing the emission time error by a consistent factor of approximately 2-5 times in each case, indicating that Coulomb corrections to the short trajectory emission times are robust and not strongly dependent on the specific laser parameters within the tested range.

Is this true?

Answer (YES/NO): YES